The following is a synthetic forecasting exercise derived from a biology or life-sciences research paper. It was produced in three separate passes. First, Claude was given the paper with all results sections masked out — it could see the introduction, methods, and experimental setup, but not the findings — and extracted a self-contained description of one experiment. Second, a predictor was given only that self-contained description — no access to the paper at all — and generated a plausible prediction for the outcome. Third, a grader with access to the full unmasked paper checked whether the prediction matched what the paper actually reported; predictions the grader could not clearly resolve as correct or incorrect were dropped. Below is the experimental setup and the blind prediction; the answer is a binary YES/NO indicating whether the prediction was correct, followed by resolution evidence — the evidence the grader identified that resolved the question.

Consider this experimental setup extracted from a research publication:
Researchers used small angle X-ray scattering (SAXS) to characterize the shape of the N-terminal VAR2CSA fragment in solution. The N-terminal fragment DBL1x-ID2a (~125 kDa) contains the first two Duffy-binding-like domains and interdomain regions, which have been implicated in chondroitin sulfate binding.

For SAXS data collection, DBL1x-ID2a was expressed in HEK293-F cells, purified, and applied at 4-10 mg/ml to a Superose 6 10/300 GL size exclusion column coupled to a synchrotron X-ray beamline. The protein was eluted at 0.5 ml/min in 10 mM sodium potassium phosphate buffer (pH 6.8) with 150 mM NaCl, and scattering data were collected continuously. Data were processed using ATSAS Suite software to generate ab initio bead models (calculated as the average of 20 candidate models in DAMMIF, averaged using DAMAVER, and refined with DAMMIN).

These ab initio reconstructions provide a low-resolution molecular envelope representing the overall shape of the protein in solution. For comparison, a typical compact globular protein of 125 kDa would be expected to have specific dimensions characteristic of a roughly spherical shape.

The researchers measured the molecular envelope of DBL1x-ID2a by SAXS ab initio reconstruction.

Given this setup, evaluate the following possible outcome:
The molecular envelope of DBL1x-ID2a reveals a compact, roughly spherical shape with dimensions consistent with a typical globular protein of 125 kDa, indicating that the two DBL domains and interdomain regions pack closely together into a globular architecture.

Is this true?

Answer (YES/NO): NO